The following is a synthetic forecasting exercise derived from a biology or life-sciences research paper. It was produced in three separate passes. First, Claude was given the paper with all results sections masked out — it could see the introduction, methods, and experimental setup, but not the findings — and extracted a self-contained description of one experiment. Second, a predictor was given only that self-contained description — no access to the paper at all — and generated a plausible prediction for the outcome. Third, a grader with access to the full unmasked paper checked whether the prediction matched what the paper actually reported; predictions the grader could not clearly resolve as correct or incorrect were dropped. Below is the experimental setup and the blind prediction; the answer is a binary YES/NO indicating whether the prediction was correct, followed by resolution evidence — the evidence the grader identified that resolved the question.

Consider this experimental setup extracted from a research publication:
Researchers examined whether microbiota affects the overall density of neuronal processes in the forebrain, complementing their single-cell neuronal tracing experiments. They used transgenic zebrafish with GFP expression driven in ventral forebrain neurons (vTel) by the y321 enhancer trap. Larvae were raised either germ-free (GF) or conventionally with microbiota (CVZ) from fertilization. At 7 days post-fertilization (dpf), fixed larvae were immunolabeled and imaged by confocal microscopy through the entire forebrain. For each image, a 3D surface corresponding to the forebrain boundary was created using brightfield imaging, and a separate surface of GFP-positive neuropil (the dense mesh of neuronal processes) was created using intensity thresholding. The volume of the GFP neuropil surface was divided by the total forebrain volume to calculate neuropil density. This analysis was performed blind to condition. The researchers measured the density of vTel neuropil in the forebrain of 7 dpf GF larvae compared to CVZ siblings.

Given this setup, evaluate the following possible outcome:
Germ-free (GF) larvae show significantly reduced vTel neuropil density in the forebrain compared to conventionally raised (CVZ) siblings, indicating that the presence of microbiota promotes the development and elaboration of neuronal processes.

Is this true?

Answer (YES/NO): NO